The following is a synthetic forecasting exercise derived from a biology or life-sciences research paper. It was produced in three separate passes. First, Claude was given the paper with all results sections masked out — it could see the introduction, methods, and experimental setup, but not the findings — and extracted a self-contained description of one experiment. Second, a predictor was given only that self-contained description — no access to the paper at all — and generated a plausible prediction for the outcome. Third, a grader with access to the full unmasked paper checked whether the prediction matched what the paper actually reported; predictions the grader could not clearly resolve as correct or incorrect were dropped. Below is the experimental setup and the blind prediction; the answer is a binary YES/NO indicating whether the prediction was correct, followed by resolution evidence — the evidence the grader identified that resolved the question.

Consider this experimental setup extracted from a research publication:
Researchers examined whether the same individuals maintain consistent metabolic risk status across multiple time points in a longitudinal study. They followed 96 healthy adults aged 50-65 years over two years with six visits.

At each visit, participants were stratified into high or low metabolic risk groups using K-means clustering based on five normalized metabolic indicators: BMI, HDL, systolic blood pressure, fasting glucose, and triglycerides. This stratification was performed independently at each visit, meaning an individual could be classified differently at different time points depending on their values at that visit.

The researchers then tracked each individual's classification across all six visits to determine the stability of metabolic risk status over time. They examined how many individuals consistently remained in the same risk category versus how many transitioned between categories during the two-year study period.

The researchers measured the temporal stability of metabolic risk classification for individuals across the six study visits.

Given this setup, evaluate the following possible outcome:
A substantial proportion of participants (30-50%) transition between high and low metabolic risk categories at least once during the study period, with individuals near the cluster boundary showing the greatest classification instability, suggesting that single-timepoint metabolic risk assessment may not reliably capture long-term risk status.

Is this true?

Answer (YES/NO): NO